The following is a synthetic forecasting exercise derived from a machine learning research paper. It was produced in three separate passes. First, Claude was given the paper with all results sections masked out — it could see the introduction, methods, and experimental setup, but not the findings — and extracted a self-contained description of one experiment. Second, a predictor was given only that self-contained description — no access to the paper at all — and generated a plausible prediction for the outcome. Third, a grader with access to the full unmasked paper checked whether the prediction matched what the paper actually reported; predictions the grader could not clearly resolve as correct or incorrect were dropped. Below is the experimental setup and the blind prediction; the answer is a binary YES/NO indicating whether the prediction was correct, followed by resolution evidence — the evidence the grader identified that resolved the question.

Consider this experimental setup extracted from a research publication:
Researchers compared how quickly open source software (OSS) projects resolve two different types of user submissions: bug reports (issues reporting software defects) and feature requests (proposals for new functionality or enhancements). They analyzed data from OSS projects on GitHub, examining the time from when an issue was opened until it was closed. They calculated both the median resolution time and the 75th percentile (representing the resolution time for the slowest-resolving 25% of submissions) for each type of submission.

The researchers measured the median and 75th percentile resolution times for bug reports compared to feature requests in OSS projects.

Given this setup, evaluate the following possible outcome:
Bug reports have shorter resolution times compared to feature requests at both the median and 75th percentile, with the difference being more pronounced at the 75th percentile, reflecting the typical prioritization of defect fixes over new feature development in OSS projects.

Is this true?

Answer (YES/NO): YES